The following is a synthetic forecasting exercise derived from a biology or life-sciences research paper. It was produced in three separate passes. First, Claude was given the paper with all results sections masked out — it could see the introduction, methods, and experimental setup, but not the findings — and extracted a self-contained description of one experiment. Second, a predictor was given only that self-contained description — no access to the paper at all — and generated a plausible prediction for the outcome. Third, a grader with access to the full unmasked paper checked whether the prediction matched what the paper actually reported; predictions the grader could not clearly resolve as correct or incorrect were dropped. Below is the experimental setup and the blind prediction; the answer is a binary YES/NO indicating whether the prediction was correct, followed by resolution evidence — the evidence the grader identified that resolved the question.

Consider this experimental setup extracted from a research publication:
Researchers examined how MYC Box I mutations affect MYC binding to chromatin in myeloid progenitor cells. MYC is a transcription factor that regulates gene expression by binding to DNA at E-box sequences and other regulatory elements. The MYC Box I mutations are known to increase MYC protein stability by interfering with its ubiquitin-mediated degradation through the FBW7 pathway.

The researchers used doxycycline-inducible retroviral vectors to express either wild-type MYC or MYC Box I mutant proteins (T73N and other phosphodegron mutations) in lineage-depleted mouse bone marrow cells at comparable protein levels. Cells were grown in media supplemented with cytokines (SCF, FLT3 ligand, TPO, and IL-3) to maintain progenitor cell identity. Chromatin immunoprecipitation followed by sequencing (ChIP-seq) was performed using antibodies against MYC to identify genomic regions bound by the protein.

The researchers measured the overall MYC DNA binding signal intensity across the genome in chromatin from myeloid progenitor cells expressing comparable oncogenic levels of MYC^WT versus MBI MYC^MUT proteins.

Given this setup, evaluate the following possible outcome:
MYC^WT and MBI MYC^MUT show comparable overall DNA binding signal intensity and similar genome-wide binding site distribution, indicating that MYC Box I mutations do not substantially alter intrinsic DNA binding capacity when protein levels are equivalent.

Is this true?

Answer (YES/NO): NO